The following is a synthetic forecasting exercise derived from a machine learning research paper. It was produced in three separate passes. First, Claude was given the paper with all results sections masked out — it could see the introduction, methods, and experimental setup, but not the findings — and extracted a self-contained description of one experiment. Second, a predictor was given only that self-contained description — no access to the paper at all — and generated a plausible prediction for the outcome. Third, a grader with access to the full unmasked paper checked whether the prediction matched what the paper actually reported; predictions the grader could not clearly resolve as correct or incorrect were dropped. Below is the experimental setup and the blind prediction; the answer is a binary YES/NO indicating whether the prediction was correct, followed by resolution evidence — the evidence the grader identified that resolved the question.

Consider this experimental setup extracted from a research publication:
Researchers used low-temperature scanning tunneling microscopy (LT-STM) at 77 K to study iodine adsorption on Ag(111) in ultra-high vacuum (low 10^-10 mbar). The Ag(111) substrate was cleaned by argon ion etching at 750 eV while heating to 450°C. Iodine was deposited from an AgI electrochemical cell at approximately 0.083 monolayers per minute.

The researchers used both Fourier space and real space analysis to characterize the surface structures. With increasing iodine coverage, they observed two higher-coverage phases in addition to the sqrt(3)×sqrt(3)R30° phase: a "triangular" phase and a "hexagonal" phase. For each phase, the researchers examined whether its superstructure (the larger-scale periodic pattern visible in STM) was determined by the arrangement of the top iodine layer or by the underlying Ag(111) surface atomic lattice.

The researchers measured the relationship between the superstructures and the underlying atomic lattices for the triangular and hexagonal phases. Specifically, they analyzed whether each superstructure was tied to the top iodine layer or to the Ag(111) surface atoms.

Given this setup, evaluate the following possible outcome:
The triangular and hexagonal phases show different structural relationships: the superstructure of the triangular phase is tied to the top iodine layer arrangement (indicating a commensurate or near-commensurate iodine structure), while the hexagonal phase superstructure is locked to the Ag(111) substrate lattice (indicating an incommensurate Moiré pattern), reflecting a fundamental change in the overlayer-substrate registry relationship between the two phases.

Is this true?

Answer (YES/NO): NO